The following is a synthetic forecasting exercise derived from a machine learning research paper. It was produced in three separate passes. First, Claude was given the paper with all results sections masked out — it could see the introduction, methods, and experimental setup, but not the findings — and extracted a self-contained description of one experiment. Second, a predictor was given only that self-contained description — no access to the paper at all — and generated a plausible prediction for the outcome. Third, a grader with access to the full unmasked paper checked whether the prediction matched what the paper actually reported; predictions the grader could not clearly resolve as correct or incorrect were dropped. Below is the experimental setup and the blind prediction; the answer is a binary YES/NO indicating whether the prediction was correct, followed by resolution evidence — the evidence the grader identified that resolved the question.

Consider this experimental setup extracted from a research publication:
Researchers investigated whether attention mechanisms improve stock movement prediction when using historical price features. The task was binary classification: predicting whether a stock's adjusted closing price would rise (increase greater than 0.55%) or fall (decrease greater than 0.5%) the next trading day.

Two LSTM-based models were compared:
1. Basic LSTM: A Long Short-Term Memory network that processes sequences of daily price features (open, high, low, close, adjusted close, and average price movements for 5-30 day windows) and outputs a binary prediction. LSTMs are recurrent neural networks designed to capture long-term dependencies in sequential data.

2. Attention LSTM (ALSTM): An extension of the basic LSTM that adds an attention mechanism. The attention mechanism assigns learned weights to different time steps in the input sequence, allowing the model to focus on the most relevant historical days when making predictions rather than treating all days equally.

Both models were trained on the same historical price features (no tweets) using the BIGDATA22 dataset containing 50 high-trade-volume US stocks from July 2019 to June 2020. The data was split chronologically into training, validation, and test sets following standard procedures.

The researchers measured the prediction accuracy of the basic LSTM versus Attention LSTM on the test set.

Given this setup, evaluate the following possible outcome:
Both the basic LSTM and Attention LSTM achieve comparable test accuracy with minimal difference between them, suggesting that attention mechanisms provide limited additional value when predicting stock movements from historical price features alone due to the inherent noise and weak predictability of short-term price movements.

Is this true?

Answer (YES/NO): NO